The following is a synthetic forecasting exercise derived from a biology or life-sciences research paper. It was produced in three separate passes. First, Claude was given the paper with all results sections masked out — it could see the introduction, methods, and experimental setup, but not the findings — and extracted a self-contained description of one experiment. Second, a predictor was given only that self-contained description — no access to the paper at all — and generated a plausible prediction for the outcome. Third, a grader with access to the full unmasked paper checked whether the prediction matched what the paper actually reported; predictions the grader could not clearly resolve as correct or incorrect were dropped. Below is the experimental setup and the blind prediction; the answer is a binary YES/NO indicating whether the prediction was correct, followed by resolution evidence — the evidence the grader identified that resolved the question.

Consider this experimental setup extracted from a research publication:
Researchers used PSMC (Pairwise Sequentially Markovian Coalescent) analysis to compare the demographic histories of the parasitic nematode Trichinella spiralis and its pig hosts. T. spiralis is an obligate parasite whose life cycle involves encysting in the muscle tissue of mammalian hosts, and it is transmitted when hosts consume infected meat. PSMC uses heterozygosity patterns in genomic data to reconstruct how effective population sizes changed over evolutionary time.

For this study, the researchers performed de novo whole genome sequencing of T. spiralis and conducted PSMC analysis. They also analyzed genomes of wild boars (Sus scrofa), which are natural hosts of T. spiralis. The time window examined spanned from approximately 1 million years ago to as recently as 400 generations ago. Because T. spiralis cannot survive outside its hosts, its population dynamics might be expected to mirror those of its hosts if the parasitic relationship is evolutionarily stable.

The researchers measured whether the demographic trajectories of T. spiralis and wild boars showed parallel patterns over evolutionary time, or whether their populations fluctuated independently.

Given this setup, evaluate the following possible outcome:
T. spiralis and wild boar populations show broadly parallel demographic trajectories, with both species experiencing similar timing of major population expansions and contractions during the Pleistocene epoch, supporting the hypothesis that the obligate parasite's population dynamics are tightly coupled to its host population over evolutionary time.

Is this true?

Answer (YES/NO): YES